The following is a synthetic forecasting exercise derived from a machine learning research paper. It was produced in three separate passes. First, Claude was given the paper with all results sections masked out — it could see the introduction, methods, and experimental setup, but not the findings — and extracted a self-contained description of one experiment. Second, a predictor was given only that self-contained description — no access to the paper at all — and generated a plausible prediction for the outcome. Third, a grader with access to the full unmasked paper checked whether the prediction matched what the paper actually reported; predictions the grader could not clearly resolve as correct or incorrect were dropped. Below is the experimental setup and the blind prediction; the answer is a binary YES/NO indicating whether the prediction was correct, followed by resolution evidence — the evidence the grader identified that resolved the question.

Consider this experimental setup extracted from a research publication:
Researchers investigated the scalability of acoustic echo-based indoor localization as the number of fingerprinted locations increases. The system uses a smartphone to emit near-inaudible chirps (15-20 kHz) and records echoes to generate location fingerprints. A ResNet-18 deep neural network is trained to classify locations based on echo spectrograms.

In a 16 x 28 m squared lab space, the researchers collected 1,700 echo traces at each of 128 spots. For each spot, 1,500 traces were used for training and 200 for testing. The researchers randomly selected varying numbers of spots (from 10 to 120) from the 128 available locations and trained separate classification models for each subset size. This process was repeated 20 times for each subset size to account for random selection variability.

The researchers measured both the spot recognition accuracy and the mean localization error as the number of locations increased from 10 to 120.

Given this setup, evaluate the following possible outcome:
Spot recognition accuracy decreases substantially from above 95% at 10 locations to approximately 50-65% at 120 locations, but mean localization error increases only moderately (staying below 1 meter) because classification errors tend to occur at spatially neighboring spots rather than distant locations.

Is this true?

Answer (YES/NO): NO